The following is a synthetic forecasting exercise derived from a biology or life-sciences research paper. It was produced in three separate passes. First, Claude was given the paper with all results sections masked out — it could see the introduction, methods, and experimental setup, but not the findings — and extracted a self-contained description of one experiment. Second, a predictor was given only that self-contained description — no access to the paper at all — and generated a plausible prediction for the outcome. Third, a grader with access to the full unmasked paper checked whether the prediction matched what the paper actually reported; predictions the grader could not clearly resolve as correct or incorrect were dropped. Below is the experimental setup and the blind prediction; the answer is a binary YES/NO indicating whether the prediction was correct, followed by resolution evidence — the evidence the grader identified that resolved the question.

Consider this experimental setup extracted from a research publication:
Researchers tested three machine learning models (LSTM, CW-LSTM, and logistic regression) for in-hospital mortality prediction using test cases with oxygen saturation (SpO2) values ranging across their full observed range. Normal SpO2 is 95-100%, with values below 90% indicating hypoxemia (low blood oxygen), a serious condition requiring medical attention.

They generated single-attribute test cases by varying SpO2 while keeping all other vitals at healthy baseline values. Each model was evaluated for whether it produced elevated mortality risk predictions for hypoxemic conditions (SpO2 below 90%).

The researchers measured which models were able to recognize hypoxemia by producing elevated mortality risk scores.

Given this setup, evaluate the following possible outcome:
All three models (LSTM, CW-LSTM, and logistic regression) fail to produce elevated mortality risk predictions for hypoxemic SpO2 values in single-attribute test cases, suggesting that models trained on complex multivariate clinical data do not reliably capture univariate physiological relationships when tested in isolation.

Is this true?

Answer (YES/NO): NO